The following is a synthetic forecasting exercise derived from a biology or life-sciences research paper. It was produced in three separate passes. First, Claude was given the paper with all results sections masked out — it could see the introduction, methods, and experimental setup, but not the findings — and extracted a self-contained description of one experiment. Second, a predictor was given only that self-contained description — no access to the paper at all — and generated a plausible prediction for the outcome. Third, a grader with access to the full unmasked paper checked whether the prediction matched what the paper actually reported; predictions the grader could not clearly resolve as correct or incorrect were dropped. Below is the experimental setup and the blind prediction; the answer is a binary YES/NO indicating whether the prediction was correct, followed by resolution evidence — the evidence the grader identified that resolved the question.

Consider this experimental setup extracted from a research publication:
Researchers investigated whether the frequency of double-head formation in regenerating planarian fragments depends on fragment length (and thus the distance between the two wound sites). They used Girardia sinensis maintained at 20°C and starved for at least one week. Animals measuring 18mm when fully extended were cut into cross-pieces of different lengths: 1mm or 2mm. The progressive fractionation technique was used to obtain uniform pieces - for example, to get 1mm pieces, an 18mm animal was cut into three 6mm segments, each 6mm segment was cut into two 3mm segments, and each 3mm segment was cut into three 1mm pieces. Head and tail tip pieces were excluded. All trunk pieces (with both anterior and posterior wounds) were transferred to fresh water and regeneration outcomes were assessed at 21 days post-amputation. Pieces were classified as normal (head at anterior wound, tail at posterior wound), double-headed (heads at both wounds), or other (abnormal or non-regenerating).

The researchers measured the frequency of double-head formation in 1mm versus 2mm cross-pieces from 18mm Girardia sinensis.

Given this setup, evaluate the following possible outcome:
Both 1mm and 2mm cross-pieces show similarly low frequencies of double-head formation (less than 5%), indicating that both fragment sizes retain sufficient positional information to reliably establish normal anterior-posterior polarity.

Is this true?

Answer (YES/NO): NO